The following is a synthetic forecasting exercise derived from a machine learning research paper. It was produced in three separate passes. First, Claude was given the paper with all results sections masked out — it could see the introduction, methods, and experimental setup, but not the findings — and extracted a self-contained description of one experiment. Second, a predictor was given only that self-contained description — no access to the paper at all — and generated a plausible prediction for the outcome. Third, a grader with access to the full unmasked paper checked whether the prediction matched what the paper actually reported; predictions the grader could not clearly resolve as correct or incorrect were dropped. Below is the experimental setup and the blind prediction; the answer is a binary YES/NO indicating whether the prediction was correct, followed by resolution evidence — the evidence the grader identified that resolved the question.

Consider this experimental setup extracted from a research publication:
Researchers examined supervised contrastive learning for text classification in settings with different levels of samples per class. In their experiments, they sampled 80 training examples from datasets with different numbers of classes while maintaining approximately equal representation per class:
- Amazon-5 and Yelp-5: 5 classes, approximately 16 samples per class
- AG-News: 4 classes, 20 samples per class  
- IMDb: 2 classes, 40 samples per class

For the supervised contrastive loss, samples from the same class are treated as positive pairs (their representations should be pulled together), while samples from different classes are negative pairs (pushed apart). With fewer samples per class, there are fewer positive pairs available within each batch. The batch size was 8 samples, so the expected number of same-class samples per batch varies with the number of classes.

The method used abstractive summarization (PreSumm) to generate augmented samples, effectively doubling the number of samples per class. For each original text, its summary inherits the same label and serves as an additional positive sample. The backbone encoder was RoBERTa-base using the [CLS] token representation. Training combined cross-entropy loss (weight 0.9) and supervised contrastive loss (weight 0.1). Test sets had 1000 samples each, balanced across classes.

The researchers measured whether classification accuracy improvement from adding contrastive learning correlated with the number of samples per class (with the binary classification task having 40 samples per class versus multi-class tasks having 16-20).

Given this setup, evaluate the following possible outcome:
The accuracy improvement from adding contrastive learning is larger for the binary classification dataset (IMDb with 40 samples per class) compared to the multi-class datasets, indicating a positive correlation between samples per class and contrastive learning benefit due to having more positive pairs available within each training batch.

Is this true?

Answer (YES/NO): YES